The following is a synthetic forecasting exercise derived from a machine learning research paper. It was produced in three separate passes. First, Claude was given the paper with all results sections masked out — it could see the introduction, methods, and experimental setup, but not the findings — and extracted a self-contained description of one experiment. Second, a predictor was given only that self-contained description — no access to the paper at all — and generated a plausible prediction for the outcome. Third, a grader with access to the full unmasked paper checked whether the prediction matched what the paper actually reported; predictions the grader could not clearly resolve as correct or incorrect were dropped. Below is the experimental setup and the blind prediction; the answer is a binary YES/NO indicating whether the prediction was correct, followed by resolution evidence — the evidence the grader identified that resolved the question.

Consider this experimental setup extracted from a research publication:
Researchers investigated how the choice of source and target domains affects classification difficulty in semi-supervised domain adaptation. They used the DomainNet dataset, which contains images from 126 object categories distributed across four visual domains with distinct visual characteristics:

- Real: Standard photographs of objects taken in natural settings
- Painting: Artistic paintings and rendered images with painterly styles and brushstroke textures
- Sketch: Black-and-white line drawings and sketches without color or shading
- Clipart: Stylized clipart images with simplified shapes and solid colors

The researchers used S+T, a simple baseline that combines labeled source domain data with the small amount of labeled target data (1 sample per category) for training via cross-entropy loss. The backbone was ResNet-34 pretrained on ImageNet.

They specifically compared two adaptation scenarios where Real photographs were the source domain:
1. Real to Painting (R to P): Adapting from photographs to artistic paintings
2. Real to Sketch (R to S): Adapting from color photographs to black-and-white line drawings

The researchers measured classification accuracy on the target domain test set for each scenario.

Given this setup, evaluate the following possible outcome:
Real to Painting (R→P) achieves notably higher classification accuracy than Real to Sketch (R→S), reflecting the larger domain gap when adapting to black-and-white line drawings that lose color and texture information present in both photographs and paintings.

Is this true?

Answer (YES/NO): YES